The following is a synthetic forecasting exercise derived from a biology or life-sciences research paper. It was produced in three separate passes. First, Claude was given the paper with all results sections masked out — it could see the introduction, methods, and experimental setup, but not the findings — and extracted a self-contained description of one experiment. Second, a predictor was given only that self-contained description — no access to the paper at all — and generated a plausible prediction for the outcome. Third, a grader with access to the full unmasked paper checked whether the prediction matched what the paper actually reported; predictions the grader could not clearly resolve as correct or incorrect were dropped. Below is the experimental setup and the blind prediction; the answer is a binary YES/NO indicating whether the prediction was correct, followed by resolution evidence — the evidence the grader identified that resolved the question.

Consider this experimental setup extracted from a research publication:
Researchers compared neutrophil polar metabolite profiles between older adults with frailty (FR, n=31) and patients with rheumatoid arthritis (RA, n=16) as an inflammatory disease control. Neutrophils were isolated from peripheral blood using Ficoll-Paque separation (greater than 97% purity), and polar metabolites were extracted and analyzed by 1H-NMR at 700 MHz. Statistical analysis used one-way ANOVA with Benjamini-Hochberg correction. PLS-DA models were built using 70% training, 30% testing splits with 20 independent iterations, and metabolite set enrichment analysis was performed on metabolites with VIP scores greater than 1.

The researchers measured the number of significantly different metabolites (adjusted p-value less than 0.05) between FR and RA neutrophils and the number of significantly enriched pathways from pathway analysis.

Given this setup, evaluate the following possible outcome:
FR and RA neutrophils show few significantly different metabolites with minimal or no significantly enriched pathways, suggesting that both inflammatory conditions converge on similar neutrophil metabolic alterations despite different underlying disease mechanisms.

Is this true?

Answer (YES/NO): NO